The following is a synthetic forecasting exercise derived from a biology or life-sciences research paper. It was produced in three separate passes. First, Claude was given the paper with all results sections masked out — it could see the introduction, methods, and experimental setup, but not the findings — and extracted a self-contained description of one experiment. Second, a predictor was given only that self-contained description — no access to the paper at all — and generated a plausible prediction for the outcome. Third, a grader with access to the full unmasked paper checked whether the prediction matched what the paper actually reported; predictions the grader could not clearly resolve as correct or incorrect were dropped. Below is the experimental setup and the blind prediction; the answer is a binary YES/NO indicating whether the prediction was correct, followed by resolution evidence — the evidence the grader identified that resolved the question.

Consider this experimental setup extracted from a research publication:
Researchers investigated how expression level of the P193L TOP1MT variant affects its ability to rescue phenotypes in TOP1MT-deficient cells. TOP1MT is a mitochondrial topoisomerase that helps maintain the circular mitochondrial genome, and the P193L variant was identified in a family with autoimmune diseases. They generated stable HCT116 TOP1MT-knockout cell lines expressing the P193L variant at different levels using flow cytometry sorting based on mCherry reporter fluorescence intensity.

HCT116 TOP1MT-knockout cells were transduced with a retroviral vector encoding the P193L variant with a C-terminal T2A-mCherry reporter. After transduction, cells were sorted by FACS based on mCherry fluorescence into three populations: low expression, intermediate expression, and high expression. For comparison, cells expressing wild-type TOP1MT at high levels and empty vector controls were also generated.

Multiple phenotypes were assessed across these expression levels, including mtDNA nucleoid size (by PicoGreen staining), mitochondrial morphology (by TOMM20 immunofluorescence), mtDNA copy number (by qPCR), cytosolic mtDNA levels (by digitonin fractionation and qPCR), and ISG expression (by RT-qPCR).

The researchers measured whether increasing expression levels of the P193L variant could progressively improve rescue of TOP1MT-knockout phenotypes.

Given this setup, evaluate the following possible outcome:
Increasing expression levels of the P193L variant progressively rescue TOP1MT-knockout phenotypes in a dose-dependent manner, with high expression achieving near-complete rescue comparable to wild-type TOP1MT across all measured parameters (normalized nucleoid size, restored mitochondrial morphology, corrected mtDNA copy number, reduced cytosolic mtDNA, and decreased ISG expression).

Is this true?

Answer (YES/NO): NO